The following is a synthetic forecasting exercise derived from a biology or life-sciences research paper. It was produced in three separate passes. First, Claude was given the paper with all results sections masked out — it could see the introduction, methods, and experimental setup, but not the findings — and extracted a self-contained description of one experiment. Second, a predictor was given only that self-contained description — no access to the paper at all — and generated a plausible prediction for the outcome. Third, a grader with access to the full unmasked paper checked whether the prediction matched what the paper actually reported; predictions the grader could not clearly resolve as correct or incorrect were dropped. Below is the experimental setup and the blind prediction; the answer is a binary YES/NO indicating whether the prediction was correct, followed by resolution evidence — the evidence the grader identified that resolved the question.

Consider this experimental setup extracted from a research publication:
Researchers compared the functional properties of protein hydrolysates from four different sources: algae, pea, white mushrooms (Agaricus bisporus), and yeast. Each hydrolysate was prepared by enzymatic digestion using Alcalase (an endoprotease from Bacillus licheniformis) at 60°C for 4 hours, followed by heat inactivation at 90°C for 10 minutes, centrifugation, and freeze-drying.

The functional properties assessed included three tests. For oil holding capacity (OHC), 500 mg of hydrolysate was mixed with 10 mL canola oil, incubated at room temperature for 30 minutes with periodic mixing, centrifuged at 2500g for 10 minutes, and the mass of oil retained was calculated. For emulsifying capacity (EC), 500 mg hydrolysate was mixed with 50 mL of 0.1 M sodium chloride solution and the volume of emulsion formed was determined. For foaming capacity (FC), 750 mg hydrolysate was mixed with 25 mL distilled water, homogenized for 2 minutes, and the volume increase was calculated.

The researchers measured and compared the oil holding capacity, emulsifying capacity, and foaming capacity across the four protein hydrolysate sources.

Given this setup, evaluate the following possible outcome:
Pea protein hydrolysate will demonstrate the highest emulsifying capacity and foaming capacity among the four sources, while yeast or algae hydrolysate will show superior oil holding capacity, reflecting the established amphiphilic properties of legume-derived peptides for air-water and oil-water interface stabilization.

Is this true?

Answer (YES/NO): NO